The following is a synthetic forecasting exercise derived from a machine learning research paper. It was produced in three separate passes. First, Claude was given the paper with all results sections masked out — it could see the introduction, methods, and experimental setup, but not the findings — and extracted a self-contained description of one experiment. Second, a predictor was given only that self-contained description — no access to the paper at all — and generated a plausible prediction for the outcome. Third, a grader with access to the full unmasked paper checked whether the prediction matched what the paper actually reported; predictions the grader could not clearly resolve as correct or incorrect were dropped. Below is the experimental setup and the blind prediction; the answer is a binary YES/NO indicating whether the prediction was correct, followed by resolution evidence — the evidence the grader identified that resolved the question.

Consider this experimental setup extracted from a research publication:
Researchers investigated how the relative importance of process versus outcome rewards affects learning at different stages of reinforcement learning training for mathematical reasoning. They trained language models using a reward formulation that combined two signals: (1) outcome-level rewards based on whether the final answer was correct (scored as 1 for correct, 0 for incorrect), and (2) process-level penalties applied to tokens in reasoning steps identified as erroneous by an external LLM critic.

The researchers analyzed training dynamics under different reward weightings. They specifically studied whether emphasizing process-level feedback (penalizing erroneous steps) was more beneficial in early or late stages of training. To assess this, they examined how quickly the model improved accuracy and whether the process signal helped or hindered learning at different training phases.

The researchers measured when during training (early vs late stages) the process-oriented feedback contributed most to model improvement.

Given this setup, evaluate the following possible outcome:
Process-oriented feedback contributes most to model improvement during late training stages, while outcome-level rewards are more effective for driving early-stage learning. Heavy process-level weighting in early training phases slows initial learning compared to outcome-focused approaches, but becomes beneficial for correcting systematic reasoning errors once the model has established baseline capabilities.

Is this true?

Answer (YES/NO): YES